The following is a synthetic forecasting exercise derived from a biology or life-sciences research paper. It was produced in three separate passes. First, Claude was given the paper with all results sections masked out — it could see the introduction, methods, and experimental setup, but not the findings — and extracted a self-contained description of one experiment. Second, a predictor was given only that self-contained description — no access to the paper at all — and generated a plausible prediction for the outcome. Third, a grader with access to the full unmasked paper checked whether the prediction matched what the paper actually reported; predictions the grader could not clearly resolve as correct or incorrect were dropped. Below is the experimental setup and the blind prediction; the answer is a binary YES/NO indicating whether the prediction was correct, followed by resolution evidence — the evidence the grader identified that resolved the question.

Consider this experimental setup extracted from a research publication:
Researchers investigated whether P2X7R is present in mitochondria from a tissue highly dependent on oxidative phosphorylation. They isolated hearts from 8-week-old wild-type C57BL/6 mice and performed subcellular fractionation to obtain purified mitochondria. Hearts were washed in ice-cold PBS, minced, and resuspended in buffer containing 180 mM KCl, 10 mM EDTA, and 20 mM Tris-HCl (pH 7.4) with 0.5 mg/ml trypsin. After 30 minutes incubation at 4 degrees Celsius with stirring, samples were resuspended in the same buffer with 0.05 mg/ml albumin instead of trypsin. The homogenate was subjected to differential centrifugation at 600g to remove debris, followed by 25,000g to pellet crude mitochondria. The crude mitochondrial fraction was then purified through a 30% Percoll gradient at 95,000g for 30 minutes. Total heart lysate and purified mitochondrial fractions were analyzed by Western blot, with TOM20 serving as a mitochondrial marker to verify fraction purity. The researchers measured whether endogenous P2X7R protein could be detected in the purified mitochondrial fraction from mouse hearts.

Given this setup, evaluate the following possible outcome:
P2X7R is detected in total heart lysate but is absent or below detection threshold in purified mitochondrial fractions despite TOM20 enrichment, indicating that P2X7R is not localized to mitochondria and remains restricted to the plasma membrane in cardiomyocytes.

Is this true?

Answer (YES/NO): NO